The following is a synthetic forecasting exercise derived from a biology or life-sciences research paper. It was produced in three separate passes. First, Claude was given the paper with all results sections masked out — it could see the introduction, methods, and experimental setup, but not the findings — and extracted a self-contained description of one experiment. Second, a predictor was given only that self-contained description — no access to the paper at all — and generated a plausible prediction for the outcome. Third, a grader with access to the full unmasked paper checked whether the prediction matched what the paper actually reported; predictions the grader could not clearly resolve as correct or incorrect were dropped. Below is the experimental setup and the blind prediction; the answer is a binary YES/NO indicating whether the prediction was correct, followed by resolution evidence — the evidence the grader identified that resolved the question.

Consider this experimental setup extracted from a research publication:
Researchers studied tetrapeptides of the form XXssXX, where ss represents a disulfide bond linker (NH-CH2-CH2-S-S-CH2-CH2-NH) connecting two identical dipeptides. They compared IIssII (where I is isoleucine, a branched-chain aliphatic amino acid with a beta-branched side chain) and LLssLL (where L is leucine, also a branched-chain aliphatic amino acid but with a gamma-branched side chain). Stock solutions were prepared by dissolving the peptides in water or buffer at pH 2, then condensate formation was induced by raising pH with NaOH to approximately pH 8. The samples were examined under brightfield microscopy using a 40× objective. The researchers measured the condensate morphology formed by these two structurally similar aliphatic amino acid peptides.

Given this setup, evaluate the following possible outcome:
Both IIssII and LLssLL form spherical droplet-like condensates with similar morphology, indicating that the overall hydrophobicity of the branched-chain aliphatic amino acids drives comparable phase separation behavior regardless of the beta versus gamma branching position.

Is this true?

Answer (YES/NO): NO